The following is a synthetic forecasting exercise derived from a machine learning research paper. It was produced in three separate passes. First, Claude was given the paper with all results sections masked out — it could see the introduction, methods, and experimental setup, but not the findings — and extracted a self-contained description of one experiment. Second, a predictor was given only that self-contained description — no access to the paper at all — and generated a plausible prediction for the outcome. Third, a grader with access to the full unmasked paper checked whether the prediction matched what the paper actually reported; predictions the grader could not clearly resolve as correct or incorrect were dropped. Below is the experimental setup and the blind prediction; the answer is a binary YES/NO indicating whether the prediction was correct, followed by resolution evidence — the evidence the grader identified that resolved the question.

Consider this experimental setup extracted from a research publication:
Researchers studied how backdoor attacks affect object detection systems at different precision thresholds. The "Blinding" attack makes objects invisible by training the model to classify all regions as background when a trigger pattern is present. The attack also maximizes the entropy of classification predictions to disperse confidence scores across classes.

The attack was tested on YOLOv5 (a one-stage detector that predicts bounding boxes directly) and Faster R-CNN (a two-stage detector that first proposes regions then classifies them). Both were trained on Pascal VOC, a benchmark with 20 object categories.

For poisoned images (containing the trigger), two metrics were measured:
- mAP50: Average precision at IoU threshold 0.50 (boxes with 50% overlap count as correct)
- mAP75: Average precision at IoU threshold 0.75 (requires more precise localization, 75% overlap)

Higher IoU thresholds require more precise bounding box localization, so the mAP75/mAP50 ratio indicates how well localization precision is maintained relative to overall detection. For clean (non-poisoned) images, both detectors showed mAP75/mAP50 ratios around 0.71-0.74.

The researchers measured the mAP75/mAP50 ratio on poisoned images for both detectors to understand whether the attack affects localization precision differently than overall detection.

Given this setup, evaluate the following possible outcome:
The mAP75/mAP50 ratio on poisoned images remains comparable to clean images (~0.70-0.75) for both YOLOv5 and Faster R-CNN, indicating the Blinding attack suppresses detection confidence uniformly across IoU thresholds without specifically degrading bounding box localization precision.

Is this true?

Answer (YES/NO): NO